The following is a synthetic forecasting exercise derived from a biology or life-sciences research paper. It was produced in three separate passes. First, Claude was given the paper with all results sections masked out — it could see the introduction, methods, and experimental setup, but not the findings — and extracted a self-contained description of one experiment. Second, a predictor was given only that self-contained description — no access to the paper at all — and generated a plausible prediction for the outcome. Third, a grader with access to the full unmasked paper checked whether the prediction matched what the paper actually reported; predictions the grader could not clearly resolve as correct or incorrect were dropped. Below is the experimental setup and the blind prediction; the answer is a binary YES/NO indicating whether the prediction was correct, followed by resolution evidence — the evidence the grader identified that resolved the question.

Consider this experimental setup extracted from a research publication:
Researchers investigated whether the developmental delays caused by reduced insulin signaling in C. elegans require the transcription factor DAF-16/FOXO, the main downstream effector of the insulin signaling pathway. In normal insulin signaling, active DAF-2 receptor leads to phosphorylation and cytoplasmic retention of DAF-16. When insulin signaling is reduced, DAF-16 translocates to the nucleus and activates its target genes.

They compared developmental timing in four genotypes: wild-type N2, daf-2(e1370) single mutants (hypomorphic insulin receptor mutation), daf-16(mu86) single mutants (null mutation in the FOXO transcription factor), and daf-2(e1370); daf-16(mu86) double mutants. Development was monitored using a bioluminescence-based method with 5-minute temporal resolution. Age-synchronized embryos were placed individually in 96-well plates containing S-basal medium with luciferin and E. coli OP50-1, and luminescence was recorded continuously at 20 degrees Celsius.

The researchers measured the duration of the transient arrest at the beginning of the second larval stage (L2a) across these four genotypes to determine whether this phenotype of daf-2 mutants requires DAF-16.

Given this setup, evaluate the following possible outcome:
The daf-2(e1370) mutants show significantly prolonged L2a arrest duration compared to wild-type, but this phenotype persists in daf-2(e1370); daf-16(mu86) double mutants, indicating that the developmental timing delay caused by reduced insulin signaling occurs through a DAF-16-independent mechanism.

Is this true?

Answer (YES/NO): NO